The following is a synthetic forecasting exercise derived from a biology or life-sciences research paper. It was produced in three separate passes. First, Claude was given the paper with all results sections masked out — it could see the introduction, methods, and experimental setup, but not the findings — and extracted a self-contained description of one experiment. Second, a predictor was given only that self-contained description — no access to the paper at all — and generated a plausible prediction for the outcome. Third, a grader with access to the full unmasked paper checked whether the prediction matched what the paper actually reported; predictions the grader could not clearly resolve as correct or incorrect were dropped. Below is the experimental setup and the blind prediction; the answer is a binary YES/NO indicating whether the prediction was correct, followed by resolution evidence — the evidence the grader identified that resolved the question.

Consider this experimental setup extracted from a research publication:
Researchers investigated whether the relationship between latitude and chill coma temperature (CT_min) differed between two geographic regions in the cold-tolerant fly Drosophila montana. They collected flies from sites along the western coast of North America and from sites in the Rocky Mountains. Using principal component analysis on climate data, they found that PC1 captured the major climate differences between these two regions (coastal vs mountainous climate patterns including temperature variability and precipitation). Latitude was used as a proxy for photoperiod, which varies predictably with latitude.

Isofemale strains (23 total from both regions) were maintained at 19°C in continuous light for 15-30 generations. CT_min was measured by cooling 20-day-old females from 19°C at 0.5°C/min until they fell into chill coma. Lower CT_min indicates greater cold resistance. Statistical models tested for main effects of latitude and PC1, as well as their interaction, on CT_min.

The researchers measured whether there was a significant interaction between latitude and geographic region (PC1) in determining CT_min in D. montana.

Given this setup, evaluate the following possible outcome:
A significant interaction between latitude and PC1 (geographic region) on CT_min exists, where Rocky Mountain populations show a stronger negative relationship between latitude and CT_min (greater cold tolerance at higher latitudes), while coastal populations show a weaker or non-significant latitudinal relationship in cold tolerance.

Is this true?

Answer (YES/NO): NO